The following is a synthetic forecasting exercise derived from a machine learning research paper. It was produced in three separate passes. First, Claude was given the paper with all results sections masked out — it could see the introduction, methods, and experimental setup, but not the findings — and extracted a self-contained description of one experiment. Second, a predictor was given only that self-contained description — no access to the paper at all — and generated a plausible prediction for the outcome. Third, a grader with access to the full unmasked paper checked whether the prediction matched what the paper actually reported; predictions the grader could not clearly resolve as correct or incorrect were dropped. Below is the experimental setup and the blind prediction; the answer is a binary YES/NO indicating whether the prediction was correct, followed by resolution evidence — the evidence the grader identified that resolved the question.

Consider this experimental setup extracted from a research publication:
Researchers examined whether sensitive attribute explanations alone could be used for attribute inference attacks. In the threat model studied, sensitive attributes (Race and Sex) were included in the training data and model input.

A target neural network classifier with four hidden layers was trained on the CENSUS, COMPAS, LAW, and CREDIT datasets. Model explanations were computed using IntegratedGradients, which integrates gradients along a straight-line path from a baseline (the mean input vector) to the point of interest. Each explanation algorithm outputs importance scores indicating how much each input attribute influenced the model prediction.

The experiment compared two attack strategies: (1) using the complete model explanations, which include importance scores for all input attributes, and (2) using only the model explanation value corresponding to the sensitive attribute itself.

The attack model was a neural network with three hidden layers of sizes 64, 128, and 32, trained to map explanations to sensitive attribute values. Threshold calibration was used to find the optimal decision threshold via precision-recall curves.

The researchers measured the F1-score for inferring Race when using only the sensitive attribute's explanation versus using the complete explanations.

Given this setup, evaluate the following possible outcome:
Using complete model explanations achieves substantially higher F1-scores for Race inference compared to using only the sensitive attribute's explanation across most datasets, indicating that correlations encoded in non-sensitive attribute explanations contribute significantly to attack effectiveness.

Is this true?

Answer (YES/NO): NO